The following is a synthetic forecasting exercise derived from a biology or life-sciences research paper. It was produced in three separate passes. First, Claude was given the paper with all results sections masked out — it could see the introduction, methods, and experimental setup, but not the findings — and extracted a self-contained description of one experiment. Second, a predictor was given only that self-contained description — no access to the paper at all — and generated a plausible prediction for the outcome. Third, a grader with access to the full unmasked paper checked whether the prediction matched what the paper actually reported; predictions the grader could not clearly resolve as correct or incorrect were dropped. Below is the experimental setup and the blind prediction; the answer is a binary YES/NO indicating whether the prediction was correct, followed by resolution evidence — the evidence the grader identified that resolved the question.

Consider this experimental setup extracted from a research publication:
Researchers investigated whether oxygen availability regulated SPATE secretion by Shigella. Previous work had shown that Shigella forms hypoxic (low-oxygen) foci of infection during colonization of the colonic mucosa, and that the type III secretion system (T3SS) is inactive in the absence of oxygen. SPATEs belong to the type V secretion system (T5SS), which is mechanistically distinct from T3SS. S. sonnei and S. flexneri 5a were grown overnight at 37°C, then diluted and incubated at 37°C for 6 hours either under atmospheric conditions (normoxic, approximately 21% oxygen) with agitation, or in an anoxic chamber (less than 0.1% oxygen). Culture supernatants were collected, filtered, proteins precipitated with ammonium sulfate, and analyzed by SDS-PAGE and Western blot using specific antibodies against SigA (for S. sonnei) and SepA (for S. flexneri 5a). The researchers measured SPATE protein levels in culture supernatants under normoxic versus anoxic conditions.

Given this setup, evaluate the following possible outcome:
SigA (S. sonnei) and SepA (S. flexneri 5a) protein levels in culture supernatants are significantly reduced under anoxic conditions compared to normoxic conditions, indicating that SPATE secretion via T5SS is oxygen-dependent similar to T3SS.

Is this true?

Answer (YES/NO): NO